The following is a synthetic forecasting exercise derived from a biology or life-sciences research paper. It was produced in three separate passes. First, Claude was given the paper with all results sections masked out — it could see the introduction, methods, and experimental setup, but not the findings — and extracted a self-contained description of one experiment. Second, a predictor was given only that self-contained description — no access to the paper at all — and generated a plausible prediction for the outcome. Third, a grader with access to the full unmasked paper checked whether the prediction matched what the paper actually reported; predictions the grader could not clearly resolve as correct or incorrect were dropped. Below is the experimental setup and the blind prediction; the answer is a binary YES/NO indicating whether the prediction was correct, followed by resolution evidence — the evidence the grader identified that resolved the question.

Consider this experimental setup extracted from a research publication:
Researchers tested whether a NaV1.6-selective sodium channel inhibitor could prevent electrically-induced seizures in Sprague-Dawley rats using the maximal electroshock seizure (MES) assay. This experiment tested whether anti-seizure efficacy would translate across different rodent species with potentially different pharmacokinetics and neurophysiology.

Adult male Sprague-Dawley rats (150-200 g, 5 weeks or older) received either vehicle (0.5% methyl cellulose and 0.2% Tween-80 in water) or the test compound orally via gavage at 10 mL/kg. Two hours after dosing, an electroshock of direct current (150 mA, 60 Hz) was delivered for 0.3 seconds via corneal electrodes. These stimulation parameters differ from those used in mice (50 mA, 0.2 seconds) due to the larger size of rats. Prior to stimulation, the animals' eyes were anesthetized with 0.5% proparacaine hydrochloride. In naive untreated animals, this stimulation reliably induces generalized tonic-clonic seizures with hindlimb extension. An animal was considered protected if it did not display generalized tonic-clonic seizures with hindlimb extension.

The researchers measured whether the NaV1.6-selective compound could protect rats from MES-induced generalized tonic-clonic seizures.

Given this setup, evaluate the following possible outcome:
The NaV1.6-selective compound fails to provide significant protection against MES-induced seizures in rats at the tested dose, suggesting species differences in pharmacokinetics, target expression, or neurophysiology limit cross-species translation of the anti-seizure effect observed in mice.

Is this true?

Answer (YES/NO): NO